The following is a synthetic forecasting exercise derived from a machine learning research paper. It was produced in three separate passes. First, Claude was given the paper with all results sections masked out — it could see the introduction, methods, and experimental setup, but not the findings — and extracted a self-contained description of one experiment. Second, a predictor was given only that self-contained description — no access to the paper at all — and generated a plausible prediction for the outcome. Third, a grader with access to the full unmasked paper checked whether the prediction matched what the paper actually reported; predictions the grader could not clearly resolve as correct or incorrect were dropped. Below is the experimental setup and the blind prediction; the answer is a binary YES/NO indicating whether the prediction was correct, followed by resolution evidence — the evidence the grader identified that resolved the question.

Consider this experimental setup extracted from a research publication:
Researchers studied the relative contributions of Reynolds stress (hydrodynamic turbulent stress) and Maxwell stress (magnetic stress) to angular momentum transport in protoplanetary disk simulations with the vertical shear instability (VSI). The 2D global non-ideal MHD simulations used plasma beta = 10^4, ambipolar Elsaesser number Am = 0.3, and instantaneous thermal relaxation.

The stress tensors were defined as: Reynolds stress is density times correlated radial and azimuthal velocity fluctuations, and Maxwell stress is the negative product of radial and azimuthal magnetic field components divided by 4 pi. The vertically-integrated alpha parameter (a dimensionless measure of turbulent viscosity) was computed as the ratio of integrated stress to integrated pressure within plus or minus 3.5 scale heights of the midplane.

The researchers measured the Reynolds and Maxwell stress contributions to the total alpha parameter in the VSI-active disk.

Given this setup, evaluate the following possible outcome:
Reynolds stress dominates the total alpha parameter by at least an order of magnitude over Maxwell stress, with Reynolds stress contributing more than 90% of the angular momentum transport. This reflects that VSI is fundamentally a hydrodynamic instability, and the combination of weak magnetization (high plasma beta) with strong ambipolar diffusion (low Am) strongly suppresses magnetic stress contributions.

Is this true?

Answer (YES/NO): NO